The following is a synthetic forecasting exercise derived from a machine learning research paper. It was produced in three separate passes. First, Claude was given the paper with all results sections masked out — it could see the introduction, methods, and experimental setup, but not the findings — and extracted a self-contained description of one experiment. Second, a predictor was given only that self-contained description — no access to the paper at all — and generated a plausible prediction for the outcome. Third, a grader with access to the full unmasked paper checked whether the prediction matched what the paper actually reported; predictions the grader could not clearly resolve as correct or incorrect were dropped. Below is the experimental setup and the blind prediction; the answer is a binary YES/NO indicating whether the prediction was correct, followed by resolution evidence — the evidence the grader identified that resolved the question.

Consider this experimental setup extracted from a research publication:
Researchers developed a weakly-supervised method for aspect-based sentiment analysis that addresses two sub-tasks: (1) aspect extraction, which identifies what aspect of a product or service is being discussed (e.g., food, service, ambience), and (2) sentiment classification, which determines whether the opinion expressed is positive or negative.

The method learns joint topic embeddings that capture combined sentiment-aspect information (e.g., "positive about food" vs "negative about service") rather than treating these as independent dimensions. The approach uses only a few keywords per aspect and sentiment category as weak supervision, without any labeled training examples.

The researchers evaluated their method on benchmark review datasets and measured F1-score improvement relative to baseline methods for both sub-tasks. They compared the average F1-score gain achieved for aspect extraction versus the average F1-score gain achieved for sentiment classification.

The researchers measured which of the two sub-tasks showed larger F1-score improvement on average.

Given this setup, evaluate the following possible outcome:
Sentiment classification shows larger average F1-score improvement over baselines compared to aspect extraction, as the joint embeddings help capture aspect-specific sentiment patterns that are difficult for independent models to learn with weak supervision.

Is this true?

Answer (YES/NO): NO